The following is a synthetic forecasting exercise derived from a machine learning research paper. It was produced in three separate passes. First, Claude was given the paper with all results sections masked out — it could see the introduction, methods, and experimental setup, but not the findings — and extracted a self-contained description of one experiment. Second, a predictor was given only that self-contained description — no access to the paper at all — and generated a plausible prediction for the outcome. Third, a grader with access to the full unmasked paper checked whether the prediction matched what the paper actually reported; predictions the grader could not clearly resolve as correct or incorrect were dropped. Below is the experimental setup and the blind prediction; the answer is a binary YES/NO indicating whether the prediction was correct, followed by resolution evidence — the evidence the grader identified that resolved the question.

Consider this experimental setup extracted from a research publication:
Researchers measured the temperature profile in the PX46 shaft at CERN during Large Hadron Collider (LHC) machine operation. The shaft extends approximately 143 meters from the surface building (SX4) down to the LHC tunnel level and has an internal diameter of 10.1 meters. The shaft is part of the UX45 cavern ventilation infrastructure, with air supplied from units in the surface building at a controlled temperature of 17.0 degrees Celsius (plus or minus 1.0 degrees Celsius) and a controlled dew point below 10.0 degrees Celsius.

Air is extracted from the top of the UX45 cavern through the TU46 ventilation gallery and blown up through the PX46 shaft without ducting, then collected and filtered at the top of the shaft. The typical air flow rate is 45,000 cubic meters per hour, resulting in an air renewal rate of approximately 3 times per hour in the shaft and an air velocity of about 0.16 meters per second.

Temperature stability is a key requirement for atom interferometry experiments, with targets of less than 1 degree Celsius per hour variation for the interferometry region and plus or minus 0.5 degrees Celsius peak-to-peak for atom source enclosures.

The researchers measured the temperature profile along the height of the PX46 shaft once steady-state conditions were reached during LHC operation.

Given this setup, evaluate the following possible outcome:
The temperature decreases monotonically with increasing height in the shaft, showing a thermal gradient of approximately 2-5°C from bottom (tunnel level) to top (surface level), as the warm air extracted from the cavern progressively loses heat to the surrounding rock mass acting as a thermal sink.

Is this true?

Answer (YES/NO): YES